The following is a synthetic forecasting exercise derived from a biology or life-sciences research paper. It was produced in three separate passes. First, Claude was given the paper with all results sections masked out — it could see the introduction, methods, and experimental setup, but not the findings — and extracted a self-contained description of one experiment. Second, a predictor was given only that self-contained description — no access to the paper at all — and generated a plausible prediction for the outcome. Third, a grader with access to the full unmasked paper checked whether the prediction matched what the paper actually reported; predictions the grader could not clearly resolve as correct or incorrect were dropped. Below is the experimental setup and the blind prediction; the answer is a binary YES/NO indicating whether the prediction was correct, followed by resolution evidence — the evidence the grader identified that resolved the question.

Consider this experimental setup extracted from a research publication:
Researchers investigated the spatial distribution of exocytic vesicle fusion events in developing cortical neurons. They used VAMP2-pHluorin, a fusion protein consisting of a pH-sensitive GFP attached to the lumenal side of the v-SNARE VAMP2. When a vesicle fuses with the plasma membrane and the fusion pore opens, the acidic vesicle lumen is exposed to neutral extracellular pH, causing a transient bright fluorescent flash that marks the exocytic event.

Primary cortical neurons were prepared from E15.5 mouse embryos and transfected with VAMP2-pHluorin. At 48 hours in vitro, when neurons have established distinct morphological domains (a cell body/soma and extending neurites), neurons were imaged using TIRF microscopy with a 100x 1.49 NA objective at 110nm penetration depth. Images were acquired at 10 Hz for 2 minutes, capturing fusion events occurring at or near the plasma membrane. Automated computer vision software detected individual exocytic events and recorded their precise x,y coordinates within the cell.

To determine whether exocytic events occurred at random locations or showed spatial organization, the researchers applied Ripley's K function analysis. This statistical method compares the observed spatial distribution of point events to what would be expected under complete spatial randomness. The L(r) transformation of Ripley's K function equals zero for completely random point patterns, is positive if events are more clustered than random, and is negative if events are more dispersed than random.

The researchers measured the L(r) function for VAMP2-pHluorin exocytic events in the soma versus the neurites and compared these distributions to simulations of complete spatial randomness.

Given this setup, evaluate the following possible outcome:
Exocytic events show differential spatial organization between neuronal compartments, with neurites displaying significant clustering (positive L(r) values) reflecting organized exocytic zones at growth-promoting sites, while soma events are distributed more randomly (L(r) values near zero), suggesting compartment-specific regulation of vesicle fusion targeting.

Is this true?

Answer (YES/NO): NO